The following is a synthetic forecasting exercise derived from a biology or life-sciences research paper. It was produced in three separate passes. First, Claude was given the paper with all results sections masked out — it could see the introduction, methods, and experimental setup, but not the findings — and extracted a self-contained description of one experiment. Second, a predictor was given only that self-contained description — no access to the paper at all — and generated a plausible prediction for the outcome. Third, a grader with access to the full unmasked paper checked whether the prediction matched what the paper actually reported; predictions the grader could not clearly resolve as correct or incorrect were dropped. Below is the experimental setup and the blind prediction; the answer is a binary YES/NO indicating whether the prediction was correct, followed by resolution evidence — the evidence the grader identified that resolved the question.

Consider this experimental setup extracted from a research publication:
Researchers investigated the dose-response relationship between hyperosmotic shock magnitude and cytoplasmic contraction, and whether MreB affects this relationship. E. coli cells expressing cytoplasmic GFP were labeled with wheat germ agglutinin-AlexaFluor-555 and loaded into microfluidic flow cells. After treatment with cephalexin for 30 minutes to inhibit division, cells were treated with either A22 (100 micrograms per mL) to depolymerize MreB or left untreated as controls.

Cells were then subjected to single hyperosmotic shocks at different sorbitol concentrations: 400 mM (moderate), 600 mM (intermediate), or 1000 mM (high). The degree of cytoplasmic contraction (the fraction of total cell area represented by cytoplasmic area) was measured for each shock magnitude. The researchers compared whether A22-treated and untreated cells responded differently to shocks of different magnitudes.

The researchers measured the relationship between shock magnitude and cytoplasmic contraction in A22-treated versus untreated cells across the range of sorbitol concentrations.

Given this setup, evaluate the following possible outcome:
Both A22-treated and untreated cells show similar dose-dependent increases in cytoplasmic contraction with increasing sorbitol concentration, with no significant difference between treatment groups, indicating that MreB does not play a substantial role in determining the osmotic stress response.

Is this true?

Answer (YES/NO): NO